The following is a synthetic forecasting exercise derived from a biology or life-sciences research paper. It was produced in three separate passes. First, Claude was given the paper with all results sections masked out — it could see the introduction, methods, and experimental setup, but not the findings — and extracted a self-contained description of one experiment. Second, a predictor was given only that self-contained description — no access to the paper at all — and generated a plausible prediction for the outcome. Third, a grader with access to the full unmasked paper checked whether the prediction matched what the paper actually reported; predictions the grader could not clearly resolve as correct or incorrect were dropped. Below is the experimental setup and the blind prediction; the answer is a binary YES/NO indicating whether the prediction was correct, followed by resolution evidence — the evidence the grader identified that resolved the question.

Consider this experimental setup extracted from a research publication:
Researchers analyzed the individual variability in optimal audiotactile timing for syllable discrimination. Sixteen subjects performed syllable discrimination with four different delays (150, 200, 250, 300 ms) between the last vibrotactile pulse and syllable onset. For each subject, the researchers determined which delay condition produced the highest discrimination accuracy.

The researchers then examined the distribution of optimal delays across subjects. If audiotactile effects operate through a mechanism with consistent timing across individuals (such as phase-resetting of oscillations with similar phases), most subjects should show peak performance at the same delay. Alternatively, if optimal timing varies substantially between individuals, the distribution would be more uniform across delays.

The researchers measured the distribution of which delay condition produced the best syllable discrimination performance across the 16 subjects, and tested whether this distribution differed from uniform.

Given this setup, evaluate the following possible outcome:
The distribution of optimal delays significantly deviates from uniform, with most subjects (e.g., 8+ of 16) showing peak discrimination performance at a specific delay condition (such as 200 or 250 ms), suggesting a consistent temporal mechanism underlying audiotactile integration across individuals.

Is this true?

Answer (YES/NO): YES